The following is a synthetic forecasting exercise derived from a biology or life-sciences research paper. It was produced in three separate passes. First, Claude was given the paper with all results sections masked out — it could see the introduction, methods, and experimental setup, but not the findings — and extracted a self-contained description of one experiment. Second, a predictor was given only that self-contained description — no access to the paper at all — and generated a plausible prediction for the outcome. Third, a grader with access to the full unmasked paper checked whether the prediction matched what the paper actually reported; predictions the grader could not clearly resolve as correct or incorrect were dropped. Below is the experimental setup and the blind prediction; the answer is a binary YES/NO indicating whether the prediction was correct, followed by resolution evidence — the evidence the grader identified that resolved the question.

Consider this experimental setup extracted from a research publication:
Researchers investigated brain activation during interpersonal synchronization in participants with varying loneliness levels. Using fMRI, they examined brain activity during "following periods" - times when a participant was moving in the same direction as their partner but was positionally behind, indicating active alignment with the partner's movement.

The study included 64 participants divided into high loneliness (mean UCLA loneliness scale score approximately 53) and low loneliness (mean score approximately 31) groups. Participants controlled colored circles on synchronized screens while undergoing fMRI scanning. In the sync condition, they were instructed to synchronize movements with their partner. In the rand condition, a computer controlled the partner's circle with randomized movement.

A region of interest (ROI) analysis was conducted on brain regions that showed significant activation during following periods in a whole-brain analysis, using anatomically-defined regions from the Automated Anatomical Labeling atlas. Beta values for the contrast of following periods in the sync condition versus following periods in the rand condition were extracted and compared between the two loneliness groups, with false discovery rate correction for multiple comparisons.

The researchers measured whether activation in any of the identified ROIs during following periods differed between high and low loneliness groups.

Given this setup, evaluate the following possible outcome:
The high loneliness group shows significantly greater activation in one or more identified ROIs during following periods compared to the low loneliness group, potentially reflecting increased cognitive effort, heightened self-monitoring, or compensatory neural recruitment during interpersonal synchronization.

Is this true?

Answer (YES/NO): YES